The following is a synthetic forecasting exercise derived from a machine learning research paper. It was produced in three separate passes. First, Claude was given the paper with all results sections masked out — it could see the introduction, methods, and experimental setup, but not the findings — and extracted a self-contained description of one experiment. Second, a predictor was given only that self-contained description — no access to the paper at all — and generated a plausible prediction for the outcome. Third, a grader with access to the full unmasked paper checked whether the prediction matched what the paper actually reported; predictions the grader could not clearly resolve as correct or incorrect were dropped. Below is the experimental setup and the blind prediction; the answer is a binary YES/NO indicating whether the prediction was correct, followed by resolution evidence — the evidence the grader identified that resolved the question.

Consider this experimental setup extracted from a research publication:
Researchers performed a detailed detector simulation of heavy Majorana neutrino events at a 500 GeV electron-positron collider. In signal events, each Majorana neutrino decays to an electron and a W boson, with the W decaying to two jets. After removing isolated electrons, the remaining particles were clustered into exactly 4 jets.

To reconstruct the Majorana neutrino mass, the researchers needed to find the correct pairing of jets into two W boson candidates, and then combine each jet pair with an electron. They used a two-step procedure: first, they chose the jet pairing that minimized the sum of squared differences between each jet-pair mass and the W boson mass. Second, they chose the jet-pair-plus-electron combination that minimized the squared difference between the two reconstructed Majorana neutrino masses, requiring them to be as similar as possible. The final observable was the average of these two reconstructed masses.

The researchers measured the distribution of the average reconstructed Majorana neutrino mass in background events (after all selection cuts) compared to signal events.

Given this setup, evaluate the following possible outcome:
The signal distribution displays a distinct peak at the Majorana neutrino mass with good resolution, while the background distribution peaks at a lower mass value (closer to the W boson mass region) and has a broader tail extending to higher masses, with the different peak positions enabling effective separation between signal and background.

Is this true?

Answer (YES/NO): NO